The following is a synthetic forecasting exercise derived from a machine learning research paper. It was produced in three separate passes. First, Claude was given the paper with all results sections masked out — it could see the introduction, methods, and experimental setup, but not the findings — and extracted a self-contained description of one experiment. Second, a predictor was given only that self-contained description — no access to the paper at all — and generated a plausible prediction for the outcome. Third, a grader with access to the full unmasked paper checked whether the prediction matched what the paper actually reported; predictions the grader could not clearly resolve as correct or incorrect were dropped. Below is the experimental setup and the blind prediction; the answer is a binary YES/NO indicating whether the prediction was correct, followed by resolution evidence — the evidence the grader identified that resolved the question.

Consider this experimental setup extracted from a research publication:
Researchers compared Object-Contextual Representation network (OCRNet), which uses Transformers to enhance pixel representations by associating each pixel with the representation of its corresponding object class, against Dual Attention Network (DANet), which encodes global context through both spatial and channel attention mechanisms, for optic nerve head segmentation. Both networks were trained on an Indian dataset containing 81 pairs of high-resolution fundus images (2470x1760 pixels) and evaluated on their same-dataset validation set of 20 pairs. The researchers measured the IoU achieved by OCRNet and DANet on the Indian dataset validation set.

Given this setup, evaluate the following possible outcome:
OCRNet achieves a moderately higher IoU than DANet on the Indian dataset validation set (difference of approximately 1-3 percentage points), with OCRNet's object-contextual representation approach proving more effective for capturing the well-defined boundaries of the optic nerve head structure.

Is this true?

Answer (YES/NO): NO